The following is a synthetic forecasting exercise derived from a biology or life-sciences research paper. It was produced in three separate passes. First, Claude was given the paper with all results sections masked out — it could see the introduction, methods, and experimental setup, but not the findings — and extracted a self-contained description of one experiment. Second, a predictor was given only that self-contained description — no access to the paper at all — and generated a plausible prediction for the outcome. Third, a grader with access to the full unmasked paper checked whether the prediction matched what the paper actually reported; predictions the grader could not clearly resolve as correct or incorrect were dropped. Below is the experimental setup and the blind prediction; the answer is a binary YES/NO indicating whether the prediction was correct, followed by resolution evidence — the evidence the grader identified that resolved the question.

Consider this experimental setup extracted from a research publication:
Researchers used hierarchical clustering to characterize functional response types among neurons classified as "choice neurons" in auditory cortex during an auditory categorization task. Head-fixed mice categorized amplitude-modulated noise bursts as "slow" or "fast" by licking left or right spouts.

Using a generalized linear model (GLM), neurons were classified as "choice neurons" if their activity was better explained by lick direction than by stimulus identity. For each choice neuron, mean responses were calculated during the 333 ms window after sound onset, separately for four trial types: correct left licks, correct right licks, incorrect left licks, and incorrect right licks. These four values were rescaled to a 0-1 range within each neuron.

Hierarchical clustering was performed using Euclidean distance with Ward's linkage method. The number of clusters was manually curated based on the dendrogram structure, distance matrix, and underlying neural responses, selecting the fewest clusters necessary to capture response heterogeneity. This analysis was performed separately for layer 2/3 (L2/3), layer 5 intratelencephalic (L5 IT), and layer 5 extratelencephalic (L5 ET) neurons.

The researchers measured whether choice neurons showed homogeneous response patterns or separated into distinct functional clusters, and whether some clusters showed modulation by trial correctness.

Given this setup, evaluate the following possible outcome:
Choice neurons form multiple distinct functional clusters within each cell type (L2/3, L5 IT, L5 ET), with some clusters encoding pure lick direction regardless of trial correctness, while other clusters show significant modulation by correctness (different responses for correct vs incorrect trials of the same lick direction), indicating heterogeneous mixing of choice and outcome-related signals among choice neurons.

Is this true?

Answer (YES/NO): NO